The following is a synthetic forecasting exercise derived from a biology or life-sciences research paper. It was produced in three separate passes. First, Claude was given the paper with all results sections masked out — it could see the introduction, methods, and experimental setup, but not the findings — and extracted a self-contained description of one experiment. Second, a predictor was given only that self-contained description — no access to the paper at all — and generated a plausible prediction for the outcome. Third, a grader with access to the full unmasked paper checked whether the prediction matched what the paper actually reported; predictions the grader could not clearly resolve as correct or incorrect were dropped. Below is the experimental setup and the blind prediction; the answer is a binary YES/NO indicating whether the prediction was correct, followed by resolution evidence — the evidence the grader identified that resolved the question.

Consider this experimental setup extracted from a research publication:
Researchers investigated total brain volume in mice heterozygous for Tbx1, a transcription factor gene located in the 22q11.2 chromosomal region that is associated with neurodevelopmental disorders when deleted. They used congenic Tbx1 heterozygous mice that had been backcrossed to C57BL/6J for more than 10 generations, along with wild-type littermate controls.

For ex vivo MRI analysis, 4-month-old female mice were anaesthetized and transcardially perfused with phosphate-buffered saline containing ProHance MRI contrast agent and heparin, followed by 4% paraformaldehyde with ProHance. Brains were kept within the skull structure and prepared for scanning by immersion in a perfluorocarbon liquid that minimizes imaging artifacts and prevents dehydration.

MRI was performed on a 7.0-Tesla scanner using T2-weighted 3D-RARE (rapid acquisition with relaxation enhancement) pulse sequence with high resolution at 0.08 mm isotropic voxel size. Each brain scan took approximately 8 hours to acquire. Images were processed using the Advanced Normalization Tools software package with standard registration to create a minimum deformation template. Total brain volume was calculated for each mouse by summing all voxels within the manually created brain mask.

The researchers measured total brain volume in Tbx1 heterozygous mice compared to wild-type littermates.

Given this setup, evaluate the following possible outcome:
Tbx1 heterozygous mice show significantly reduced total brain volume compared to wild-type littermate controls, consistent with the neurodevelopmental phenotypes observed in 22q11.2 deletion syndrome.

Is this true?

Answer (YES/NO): NO